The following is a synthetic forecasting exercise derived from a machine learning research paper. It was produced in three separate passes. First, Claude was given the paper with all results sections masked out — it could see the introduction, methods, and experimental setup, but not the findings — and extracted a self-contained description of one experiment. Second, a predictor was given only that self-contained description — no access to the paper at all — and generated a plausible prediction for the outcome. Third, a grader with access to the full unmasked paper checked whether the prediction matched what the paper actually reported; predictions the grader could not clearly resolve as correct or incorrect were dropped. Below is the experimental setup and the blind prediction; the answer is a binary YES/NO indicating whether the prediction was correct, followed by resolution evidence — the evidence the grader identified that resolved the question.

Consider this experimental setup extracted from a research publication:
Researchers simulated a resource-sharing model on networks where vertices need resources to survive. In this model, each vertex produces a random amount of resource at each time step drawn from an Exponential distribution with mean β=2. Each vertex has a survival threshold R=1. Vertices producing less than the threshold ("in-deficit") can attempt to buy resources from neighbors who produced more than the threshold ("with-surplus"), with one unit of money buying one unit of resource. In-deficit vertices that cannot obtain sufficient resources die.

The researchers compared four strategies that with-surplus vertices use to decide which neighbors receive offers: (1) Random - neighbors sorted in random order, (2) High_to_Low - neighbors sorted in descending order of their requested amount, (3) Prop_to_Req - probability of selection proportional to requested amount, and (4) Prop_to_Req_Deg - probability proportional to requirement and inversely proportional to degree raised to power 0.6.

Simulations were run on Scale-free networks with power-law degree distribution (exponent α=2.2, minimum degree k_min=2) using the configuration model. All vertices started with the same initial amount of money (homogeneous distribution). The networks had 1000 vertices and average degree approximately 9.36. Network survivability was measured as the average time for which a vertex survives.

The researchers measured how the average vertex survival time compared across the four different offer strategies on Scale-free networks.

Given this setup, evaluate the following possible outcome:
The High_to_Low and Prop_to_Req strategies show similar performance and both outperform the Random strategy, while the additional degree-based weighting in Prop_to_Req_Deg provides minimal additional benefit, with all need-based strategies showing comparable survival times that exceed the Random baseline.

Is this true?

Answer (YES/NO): NO